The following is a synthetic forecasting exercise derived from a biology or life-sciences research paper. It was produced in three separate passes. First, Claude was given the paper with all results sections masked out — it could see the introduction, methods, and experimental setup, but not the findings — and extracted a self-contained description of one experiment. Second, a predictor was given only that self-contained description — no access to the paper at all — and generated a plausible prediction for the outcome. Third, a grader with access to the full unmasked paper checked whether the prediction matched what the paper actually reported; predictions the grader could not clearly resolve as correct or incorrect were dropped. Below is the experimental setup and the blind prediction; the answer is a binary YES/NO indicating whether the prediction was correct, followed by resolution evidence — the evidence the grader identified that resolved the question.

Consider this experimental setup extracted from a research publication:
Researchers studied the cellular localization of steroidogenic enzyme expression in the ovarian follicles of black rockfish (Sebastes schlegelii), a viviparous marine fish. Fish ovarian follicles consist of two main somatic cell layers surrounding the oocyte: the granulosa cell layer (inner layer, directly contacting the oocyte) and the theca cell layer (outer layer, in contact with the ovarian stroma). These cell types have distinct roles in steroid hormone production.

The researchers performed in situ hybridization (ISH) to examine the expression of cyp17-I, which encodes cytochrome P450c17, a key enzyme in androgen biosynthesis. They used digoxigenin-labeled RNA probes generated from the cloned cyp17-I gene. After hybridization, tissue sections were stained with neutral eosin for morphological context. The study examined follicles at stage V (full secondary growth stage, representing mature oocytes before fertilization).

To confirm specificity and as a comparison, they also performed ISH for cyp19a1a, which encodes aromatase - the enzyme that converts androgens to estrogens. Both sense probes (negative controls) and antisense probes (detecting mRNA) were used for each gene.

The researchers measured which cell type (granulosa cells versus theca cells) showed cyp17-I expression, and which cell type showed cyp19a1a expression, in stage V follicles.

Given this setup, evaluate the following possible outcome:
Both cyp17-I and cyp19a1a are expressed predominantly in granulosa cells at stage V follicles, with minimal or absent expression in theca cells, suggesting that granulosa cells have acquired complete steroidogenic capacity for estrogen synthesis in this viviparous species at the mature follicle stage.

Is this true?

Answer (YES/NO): NO